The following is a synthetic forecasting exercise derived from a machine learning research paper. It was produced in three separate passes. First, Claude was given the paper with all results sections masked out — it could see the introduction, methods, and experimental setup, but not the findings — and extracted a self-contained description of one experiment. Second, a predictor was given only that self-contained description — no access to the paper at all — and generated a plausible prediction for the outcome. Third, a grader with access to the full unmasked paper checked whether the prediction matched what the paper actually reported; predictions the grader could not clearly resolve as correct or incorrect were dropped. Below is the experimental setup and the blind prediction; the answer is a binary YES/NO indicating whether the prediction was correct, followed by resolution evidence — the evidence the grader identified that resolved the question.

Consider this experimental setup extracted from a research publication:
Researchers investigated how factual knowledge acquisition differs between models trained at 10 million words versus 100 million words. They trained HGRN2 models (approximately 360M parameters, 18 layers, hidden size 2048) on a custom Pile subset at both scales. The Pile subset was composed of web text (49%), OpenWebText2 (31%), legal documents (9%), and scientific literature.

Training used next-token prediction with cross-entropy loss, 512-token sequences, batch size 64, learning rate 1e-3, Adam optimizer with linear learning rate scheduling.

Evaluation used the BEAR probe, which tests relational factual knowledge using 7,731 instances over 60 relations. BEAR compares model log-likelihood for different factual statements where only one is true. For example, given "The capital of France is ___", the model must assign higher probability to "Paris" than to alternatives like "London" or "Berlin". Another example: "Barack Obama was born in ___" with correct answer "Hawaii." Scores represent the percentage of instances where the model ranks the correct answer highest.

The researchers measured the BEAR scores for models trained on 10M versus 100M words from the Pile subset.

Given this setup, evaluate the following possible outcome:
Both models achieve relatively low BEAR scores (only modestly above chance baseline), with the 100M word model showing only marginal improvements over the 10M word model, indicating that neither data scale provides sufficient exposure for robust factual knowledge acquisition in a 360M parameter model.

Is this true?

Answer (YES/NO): YES